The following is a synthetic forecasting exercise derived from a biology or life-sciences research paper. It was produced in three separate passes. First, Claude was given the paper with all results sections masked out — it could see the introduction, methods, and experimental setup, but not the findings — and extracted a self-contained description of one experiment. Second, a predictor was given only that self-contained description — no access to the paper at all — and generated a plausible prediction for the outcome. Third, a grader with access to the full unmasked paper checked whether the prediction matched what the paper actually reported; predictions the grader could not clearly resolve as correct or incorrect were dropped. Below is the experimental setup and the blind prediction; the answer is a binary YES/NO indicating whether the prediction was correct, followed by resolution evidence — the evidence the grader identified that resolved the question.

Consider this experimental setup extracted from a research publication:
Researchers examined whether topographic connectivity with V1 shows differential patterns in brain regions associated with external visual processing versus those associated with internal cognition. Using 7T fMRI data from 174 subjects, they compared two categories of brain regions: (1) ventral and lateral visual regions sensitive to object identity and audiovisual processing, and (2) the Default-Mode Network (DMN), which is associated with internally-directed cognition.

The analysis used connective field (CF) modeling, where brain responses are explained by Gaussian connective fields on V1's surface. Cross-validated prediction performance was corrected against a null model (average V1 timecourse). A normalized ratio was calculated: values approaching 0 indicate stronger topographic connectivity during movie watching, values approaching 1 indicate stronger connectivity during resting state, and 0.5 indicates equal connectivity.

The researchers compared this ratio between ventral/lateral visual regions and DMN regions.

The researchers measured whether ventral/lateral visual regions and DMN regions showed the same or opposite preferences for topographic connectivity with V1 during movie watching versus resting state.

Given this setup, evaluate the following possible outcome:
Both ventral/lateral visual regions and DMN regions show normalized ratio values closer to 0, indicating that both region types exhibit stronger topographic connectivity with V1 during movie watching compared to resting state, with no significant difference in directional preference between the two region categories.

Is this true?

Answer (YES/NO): NO